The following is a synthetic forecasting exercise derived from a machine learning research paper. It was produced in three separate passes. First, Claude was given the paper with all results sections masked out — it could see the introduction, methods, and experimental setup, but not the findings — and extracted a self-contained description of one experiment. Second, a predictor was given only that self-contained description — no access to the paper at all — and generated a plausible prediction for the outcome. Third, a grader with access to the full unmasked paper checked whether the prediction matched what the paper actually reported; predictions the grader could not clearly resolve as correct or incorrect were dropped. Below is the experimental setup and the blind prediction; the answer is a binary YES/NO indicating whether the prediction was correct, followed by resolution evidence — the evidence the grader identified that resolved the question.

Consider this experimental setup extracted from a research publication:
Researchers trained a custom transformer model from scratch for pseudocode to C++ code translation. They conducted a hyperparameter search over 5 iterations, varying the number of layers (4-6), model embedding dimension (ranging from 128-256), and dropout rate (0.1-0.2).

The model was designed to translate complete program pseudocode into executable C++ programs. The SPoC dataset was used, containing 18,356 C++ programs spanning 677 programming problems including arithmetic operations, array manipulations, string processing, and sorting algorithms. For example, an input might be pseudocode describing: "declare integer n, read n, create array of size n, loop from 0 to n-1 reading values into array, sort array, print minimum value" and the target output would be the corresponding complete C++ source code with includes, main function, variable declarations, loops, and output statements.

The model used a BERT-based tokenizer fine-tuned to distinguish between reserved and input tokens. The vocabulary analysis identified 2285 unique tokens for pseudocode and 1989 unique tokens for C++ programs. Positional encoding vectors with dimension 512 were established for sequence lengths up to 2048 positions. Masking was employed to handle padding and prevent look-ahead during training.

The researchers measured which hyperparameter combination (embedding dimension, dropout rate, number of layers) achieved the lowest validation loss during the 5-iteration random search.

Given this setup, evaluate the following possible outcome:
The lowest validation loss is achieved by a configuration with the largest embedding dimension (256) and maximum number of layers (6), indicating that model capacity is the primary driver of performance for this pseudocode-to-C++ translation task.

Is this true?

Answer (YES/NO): NO